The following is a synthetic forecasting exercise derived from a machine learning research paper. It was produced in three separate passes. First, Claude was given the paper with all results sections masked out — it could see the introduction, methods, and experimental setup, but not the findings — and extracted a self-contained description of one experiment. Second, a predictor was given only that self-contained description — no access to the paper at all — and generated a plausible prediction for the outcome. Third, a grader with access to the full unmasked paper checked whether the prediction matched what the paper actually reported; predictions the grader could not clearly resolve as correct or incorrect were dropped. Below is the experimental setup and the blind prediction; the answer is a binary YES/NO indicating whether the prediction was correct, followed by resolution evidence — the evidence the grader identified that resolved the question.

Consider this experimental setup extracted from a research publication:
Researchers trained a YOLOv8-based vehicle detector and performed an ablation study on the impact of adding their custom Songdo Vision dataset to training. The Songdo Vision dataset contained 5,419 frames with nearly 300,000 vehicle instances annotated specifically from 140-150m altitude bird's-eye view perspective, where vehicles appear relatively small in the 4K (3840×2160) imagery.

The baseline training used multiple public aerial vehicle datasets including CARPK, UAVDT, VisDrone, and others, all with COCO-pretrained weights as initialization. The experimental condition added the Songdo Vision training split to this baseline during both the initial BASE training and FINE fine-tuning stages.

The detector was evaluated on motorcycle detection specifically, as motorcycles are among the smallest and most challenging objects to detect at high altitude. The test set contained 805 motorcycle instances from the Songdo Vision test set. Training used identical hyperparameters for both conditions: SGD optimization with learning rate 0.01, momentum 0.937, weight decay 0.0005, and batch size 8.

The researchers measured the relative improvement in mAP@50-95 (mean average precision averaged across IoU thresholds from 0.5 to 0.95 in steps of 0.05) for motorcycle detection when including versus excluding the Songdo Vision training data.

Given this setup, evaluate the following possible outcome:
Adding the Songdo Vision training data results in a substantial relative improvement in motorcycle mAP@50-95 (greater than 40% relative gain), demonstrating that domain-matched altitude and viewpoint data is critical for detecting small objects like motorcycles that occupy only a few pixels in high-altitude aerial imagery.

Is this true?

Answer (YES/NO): YES